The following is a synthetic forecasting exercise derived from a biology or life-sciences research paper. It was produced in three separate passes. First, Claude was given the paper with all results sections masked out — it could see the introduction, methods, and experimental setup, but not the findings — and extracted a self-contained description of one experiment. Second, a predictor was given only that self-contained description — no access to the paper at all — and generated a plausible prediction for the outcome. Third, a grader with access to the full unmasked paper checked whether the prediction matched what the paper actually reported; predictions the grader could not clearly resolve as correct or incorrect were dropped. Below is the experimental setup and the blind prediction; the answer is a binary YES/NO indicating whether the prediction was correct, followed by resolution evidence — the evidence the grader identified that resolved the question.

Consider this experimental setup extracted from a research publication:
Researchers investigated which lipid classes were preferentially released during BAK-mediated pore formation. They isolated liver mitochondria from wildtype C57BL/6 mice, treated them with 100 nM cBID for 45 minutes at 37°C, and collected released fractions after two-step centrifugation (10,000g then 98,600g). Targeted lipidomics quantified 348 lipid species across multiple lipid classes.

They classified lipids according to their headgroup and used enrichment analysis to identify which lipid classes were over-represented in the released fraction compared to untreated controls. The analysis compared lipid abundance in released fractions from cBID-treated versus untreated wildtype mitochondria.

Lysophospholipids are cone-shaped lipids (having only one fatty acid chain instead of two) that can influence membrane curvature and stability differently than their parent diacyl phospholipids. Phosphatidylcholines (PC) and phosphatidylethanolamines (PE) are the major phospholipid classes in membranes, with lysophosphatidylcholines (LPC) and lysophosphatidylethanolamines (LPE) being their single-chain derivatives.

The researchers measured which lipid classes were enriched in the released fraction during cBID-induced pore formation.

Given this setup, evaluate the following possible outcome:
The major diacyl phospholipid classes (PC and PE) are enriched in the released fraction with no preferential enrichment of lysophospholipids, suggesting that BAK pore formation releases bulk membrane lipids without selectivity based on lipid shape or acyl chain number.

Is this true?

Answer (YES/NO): NO